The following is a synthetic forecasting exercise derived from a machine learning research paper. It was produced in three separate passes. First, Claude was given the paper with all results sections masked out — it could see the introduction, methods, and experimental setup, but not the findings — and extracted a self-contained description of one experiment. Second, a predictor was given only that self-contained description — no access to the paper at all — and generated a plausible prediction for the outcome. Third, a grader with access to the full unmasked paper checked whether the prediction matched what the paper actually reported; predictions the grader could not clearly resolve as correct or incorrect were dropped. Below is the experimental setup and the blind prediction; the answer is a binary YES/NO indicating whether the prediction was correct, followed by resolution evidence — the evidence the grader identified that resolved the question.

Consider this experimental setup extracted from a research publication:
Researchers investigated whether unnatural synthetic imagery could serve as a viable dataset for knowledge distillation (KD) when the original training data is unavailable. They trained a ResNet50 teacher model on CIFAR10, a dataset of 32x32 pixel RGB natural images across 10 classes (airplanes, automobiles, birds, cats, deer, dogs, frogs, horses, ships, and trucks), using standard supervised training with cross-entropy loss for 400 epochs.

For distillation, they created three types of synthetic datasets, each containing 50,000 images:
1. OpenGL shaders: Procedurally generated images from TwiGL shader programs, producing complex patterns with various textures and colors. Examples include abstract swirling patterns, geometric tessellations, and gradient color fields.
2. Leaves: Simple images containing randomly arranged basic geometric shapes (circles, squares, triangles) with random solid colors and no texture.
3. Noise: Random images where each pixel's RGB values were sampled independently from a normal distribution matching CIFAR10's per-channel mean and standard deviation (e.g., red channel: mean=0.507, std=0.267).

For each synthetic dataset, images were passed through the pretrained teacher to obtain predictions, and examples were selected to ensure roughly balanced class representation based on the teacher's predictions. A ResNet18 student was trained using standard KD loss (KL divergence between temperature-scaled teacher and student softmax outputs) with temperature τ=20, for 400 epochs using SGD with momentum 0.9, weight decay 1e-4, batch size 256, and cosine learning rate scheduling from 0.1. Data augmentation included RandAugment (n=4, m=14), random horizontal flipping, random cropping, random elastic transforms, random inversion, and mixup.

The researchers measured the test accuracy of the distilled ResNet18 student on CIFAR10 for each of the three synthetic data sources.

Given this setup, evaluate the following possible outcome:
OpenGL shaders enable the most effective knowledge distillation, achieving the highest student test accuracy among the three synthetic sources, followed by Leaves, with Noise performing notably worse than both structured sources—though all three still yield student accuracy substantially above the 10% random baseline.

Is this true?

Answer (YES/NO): YES